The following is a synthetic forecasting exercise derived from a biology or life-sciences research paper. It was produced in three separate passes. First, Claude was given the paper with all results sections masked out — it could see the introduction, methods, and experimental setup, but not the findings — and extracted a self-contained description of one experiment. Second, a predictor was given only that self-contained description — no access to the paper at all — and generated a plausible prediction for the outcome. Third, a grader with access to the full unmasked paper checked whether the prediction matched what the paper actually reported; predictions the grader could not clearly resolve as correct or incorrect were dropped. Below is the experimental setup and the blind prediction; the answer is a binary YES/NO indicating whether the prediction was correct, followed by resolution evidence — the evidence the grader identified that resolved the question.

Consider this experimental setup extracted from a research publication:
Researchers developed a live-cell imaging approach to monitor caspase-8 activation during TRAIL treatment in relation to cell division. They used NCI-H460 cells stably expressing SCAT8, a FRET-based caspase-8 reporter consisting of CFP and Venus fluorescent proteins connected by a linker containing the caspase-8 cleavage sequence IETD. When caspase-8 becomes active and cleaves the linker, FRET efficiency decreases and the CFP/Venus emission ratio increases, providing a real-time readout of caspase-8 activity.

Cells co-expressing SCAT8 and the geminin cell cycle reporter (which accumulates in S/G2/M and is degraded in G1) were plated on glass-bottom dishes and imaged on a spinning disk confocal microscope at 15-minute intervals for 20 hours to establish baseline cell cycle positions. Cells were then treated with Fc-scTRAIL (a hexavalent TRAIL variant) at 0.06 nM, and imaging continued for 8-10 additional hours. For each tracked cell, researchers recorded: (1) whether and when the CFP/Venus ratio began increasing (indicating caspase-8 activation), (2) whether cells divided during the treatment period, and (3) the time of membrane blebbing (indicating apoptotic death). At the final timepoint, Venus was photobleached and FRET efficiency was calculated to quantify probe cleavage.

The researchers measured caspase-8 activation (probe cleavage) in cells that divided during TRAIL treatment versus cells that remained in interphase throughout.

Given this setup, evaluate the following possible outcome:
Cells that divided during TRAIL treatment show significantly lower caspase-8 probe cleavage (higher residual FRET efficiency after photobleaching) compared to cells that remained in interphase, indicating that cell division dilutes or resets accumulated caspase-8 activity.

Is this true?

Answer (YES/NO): NO